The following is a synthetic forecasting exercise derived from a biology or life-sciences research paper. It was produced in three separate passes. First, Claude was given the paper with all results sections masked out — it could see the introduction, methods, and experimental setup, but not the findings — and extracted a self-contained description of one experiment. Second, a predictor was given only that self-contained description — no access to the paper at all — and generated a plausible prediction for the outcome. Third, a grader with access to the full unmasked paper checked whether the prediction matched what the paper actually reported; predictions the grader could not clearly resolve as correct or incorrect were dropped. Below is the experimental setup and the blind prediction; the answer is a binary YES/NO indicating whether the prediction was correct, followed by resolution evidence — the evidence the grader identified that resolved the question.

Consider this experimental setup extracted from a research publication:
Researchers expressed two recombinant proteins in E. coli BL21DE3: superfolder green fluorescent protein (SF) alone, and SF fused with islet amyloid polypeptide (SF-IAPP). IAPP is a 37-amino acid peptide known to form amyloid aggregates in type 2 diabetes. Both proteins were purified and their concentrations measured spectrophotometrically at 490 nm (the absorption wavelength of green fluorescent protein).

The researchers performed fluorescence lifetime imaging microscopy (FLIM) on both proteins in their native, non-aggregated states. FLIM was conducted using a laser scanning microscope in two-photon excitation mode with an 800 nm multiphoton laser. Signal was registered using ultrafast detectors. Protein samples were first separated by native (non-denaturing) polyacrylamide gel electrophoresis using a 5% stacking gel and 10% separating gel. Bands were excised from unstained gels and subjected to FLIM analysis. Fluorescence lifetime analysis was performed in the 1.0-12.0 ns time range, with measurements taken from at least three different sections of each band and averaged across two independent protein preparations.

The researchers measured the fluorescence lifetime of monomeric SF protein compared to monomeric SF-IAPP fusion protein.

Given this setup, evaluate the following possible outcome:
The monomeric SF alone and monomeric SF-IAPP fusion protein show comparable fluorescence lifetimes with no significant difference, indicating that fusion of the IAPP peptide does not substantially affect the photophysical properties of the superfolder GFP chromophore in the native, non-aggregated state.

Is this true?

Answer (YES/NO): YES